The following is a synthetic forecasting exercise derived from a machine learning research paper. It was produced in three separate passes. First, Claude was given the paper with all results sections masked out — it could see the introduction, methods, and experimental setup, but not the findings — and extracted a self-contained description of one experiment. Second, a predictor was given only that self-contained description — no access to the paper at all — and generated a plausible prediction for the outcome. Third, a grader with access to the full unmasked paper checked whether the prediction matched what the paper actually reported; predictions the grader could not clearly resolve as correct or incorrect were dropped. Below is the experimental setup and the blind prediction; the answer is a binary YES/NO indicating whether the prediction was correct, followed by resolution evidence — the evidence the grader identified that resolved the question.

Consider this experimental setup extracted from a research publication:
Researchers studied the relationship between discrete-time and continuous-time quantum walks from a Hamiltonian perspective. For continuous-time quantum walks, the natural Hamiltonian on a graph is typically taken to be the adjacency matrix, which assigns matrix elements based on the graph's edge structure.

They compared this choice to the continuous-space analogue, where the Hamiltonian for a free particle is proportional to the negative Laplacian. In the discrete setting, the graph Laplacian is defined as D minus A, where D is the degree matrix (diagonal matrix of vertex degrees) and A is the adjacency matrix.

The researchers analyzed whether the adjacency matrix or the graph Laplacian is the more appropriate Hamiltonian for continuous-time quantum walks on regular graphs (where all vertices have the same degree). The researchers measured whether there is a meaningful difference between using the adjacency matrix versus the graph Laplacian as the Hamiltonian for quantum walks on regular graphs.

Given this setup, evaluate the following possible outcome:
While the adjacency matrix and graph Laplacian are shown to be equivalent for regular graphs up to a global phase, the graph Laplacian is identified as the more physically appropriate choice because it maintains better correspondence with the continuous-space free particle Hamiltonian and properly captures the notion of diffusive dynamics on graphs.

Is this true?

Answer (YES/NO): NO